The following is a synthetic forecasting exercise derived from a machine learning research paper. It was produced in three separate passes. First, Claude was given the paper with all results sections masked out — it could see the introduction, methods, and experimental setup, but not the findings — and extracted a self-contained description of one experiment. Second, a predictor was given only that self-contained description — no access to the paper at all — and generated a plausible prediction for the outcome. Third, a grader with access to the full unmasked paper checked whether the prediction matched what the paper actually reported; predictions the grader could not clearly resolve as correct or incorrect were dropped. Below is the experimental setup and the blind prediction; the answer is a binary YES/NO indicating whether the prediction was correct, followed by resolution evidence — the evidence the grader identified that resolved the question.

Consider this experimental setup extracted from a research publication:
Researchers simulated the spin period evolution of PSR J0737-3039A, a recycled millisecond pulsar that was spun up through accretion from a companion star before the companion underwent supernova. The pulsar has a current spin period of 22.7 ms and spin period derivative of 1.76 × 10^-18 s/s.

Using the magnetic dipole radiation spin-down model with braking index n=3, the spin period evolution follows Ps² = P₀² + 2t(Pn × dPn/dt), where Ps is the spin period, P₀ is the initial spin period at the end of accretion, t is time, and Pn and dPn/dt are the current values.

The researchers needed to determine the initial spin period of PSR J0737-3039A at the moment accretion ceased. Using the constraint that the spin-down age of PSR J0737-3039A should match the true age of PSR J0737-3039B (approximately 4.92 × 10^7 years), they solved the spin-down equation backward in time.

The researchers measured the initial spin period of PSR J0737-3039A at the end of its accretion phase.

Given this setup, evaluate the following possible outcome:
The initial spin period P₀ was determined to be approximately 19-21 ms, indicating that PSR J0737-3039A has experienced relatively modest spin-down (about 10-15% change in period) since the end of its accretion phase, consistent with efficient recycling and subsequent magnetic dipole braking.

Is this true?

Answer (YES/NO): YES